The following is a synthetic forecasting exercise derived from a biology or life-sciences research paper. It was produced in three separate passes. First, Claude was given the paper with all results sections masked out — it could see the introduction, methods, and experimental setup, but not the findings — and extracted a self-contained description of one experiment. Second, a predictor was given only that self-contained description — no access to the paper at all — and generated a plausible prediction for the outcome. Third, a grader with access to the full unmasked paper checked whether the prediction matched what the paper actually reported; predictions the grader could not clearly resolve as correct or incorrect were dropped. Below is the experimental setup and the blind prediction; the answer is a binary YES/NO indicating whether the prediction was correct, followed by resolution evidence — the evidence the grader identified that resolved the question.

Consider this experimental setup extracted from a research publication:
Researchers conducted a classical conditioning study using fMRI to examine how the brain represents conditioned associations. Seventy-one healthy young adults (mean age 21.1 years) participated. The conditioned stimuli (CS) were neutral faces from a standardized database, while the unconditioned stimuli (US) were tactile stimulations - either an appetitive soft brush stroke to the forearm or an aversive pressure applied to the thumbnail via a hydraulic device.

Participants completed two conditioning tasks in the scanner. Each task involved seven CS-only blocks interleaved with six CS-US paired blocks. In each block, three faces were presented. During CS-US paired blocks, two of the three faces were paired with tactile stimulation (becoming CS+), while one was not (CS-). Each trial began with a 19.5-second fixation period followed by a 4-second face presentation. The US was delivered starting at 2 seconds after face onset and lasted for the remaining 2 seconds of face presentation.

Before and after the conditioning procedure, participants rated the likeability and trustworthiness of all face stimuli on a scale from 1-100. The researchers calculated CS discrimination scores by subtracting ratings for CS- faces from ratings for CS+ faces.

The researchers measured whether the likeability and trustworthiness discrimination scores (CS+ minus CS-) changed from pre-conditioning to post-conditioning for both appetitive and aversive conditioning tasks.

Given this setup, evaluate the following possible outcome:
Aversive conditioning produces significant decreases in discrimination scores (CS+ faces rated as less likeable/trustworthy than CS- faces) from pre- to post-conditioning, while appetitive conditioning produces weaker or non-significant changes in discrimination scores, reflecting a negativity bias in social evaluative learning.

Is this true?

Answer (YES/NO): NO